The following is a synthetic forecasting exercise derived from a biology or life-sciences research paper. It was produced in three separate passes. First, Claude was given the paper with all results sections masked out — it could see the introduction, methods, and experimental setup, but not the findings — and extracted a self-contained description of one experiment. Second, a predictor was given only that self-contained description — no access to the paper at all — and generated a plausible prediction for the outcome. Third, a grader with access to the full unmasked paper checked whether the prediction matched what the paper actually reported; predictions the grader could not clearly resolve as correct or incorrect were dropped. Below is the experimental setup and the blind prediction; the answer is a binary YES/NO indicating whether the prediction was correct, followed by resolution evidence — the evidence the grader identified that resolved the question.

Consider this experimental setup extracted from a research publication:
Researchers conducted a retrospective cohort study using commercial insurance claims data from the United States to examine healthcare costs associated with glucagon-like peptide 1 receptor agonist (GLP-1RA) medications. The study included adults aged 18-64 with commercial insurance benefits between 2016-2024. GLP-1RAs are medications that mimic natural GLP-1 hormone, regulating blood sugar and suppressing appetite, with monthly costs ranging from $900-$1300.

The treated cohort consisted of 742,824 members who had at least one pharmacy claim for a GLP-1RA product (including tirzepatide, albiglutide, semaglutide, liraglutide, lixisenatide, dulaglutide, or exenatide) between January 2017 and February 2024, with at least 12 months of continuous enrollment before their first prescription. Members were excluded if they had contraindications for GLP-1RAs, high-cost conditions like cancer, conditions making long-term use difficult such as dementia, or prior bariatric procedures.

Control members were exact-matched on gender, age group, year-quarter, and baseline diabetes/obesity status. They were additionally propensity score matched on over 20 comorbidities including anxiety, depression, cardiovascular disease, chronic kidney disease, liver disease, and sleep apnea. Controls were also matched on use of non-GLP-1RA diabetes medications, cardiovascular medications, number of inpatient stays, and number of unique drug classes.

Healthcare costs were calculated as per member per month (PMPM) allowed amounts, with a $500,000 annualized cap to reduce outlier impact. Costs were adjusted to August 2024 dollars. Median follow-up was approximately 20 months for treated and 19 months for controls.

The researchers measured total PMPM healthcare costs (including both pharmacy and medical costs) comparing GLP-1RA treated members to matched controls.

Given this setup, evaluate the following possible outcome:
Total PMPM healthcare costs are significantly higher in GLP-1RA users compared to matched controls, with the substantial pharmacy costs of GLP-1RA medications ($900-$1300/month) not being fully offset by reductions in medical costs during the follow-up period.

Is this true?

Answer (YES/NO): YES